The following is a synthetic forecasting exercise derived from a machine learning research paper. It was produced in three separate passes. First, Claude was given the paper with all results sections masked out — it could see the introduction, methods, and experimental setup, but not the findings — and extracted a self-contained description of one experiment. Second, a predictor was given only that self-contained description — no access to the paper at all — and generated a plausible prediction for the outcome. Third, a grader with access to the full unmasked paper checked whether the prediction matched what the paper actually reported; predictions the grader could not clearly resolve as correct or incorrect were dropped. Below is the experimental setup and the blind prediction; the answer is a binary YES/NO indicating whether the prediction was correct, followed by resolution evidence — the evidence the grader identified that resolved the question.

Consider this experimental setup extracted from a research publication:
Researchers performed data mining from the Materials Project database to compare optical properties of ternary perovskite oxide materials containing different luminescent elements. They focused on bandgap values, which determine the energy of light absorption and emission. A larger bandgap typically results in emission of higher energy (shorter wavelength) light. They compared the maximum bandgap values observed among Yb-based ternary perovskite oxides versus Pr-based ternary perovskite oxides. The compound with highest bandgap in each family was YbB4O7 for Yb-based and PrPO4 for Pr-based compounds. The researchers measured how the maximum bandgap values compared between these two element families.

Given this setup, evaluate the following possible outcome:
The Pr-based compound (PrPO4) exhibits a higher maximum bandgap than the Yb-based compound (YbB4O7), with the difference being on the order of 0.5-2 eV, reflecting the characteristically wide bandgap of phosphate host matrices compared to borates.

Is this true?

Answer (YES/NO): NO